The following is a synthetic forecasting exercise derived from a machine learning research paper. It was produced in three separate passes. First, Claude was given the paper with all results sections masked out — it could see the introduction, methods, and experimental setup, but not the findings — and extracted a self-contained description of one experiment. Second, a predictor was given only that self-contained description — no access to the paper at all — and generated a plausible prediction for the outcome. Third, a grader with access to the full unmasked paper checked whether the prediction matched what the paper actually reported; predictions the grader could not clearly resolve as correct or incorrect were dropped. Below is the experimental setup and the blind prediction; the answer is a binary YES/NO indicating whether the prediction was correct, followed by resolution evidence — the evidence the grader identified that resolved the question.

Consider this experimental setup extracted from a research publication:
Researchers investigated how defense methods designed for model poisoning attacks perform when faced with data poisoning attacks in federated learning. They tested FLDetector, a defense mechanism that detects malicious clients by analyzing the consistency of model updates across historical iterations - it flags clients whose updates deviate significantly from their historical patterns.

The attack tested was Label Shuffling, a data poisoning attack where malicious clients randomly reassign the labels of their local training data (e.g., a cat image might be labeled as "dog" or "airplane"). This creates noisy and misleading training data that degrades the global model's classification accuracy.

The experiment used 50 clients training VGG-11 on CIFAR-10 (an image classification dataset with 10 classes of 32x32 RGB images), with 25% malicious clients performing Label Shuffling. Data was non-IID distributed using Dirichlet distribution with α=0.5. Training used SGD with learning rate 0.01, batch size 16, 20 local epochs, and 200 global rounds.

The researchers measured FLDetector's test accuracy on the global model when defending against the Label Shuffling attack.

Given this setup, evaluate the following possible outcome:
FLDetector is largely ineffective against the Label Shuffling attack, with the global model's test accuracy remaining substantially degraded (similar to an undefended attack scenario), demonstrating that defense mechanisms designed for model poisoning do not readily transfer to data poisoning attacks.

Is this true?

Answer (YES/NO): NO